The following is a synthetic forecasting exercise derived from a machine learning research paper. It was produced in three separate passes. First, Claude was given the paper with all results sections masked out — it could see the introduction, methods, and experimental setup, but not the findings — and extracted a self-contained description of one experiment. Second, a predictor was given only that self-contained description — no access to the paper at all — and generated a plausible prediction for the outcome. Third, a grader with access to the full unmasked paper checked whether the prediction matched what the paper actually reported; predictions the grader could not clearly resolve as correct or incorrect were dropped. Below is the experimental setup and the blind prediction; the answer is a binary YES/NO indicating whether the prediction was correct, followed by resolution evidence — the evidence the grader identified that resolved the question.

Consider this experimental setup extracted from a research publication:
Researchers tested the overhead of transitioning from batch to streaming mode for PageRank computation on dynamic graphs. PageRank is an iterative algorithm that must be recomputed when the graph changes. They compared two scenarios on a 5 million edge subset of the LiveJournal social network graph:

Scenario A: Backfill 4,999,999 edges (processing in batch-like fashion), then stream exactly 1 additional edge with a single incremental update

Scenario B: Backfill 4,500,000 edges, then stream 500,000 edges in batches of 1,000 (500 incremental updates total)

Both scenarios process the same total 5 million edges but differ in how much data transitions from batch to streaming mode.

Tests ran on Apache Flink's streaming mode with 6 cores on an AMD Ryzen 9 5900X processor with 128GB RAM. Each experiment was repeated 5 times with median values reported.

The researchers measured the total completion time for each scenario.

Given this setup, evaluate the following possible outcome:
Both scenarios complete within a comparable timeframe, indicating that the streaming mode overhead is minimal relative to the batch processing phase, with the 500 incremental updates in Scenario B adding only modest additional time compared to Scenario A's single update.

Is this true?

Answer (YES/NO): YES